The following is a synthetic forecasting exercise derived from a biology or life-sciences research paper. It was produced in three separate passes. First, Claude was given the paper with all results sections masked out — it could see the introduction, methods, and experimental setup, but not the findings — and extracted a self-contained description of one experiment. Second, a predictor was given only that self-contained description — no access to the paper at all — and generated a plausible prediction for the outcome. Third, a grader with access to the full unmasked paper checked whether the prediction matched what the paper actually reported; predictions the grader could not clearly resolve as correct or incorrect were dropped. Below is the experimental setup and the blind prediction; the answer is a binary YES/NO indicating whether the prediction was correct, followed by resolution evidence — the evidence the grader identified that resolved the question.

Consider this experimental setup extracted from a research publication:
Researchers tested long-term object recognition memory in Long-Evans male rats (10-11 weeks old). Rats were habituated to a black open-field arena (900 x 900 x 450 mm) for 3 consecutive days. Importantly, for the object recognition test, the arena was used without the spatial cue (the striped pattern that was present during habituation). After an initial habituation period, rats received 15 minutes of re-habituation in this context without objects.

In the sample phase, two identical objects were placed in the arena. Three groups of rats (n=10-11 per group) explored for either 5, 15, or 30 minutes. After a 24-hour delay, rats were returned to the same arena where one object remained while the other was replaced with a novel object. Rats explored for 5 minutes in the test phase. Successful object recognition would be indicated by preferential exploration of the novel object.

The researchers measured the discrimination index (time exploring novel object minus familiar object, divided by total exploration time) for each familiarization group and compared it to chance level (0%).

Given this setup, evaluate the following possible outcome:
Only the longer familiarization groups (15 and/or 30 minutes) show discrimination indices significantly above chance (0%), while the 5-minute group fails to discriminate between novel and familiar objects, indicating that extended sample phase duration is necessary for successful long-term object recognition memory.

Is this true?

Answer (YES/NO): NO